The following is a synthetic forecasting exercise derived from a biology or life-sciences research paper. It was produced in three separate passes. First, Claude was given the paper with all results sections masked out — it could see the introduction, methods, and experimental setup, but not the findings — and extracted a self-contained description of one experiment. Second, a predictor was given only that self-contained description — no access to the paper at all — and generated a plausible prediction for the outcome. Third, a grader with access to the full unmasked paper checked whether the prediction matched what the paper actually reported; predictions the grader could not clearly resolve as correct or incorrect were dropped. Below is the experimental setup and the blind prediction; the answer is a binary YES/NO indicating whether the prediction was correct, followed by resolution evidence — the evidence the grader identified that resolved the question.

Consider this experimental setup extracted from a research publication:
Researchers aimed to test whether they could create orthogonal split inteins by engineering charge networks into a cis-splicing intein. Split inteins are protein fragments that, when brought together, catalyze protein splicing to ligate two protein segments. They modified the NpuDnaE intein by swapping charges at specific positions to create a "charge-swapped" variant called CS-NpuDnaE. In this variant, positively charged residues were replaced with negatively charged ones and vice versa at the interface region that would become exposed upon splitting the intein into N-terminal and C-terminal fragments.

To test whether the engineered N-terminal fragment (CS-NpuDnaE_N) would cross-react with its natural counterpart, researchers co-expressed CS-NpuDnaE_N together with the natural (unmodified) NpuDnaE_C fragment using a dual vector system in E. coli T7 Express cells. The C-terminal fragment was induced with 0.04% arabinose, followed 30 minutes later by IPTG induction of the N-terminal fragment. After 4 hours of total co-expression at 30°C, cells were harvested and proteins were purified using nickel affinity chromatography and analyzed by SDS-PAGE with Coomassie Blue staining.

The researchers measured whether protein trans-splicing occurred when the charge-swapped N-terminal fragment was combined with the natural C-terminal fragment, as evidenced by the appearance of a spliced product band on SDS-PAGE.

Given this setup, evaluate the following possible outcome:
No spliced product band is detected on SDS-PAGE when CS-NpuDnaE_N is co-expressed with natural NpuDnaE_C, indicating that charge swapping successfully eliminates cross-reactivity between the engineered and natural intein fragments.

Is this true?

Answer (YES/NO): NO